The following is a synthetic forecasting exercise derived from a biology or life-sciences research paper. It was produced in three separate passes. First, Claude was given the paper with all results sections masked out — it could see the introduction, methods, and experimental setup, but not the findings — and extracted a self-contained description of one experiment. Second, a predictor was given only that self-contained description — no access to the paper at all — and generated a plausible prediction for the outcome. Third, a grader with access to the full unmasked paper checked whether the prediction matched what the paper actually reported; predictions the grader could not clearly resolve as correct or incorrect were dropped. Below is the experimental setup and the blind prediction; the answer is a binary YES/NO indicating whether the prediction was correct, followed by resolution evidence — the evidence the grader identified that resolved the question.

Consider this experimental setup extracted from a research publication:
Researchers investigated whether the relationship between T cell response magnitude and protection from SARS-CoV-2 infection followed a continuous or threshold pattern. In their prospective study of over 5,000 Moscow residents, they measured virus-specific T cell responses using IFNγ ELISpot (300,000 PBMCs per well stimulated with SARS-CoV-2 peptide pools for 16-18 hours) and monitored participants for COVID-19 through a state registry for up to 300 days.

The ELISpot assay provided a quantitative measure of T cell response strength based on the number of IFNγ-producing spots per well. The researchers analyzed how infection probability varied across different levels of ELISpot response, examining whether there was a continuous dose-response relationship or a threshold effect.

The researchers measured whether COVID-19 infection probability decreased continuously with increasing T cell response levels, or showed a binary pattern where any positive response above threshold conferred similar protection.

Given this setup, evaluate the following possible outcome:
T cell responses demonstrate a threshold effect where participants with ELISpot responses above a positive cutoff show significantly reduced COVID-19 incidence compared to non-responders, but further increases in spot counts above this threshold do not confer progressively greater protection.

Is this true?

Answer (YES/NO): YES